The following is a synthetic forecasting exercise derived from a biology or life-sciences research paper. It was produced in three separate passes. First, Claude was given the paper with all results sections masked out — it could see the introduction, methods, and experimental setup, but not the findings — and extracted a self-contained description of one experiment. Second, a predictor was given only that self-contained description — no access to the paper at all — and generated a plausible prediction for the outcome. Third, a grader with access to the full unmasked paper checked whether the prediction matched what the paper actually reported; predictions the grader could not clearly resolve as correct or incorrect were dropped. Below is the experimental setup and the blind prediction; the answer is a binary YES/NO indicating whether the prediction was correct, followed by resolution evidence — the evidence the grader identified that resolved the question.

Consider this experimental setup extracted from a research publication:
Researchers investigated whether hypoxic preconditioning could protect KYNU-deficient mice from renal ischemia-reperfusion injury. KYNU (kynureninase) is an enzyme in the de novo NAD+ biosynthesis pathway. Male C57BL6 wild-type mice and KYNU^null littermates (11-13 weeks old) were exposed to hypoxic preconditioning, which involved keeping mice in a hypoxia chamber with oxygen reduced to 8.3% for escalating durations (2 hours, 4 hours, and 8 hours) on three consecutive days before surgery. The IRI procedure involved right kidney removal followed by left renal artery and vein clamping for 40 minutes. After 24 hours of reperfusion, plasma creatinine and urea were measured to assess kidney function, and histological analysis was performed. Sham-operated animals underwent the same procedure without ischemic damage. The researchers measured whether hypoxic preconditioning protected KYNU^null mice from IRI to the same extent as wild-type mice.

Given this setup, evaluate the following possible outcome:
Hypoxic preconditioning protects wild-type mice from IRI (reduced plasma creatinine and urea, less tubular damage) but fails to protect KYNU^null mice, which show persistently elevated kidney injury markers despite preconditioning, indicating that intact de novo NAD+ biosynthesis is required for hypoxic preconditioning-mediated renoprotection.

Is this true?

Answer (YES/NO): YES